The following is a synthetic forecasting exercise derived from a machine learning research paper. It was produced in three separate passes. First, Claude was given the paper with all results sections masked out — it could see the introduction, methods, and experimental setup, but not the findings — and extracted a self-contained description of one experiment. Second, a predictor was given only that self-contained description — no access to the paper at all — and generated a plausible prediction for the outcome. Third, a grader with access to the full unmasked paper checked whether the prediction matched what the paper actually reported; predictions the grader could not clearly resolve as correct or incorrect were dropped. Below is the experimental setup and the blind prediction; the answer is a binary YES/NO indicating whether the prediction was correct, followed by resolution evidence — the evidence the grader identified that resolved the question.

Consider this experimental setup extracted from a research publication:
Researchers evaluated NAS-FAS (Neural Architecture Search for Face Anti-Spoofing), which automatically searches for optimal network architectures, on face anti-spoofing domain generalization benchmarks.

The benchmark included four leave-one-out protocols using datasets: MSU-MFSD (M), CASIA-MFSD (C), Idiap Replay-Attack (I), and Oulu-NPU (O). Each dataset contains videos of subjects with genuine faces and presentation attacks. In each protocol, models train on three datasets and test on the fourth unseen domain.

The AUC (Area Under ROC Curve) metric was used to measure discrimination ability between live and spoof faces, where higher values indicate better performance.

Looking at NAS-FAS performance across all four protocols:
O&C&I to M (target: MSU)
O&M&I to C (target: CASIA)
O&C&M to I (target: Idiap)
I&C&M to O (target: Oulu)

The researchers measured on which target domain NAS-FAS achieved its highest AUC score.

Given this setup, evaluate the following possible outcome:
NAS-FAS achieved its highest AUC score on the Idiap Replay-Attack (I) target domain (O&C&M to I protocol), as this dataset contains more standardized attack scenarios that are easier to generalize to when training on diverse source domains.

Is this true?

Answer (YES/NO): YES